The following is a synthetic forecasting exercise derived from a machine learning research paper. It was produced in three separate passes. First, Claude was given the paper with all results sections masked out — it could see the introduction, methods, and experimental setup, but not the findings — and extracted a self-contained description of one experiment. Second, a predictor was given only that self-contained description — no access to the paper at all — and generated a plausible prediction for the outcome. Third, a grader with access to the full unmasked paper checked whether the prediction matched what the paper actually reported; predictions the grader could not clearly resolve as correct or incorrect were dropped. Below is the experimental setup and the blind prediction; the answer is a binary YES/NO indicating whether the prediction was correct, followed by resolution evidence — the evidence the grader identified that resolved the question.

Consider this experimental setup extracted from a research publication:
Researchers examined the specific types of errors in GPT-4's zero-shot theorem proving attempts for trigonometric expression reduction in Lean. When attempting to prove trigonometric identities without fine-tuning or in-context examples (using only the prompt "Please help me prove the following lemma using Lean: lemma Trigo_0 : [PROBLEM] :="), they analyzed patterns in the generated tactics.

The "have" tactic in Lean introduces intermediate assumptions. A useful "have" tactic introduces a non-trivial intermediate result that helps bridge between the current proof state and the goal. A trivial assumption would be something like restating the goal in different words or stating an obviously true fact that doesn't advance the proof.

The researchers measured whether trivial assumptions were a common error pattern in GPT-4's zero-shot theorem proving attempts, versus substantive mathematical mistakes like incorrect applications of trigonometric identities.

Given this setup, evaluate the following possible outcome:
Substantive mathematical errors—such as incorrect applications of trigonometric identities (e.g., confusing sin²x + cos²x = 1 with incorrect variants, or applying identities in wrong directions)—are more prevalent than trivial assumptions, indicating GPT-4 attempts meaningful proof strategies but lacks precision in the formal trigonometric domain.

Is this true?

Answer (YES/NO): NO